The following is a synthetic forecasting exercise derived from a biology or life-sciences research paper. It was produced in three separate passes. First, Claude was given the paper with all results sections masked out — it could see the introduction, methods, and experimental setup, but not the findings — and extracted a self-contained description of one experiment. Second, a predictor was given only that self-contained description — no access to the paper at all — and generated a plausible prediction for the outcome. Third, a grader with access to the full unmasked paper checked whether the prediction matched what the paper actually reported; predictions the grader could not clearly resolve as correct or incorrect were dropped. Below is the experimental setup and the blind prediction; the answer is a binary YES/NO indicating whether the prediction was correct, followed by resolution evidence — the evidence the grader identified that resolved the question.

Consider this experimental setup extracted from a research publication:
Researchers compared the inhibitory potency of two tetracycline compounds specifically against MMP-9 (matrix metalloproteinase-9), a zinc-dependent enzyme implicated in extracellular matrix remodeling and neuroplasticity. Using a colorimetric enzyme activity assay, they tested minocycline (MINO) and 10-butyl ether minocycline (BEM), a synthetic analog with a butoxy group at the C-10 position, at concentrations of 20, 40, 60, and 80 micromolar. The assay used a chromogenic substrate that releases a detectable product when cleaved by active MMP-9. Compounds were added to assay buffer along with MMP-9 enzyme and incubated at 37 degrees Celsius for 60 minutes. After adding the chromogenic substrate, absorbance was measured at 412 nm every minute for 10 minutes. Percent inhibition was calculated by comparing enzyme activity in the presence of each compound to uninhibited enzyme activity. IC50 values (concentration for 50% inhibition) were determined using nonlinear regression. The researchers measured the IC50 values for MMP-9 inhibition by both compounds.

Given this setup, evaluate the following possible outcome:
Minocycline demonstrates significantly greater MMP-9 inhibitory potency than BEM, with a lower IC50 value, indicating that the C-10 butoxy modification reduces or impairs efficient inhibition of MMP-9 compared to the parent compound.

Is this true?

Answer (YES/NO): NO